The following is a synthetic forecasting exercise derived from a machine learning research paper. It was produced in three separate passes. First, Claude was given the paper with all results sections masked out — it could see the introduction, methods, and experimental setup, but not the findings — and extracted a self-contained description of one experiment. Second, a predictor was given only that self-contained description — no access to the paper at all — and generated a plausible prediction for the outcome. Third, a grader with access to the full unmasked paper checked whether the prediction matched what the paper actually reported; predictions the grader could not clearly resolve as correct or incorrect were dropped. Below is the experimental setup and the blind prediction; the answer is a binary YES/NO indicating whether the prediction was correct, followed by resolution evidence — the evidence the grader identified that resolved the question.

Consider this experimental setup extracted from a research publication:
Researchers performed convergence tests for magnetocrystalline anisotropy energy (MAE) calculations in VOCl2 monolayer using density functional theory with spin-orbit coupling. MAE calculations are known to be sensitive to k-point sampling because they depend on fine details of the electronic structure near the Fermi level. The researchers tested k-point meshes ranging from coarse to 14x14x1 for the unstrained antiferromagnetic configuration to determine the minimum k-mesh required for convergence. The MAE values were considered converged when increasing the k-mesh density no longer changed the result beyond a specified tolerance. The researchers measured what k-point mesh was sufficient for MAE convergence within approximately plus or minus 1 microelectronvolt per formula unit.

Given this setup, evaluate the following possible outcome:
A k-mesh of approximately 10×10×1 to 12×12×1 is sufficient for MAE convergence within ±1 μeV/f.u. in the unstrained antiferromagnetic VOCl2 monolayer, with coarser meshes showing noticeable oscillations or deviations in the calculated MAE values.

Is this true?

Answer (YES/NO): NO